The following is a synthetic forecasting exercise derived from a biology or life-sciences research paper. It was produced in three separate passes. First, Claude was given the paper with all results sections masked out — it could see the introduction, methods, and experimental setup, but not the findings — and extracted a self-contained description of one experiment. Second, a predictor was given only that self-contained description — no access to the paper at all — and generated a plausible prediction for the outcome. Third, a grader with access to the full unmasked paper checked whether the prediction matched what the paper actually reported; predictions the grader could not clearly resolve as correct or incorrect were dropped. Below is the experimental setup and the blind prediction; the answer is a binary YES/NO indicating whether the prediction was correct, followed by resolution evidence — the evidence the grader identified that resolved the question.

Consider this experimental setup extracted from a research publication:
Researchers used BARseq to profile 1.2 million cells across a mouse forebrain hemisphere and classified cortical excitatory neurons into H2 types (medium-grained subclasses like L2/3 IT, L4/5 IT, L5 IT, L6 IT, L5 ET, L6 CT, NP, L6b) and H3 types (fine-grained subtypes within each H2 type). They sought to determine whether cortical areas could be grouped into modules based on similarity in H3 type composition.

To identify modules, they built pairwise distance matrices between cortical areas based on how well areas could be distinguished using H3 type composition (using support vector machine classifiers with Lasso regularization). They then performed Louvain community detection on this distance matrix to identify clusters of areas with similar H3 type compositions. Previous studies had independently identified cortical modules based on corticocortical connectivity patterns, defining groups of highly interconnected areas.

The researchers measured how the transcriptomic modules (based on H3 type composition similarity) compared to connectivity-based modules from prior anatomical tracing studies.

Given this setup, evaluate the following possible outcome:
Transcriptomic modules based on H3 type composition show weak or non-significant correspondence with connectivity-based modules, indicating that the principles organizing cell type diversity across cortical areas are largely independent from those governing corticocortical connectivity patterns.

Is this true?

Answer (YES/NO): NO